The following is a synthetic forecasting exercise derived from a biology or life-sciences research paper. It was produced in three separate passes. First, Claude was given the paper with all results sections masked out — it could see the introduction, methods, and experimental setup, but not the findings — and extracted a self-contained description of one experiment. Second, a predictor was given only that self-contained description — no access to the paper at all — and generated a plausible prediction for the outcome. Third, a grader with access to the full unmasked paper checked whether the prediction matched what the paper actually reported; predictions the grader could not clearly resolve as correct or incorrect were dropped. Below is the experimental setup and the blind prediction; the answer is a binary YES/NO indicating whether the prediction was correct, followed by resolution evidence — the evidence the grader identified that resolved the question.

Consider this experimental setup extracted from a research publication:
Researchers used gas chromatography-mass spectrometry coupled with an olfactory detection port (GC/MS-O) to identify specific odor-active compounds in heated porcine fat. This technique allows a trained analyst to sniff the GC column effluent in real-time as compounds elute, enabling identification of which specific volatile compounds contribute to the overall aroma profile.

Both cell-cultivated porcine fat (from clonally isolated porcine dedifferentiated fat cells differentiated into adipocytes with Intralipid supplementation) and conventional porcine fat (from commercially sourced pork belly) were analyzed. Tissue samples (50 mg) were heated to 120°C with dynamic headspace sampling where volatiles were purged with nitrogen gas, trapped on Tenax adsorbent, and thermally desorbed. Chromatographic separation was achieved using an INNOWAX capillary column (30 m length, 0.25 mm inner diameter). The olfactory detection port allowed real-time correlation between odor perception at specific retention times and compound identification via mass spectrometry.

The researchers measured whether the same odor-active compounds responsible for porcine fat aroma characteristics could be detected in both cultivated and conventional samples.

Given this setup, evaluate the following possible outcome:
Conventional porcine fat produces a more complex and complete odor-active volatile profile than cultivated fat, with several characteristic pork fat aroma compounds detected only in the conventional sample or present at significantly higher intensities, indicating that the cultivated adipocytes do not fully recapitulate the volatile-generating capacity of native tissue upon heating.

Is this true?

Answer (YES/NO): NO